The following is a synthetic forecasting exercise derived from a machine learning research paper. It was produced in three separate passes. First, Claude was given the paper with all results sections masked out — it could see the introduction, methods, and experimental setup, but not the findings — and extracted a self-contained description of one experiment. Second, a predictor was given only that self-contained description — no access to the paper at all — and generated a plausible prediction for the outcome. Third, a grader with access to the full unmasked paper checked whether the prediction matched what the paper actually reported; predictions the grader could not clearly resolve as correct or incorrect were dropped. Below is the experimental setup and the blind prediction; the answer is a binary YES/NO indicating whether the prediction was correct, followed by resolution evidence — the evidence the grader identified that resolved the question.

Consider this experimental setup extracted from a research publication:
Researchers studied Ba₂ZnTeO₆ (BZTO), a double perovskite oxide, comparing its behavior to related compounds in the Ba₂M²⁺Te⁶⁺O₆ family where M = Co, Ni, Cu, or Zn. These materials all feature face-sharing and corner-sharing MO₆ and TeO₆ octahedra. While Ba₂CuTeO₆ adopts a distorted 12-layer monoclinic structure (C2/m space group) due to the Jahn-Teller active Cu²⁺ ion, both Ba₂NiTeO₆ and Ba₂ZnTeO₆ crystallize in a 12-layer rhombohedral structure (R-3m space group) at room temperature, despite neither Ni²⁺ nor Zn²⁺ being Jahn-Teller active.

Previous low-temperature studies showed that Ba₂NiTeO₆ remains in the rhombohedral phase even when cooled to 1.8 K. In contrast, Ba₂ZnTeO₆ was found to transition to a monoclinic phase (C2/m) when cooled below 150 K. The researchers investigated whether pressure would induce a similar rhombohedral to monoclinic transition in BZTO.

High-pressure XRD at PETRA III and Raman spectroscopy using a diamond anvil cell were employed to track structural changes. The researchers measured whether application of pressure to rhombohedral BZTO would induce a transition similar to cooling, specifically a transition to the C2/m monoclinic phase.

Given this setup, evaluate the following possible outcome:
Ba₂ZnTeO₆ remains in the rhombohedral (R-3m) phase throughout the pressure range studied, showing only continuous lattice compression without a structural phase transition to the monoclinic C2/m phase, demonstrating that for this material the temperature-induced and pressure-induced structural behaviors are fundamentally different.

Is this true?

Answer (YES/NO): NO